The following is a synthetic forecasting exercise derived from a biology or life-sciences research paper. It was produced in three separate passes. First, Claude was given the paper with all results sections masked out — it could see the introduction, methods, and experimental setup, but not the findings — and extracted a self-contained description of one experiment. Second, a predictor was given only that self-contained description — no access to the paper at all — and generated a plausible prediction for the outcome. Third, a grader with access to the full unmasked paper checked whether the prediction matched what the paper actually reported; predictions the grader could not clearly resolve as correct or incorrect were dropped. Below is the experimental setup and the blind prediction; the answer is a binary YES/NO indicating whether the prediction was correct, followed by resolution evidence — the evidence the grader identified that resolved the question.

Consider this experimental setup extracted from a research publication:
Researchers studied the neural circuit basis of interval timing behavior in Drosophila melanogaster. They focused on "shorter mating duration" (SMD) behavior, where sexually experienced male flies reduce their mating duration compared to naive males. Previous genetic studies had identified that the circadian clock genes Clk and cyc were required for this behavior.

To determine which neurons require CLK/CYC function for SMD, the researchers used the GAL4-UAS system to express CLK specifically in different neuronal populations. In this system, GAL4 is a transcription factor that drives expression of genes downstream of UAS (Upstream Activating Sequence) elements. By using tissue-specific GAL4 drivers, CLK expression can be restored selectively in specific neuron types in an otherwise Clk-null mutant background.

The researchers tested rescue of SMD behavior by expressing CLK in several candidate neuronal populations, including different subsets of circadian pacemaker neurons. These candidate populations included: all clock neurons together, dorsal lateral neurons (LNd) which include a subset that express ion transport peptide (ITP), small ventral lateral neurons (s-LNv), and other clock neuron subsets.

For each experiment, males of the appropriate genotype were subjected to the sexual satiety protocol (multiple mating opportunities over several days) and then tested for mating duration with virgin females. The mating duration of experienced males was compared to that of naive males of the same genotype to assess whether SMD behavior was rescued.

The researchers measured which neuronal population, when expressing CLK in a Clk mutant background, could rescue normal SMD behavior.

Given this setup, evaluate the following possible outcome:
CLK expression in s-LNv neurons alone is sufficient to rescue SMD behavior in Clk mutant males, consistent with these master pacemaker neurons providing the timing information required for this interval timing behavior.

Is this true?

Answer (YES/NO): NO